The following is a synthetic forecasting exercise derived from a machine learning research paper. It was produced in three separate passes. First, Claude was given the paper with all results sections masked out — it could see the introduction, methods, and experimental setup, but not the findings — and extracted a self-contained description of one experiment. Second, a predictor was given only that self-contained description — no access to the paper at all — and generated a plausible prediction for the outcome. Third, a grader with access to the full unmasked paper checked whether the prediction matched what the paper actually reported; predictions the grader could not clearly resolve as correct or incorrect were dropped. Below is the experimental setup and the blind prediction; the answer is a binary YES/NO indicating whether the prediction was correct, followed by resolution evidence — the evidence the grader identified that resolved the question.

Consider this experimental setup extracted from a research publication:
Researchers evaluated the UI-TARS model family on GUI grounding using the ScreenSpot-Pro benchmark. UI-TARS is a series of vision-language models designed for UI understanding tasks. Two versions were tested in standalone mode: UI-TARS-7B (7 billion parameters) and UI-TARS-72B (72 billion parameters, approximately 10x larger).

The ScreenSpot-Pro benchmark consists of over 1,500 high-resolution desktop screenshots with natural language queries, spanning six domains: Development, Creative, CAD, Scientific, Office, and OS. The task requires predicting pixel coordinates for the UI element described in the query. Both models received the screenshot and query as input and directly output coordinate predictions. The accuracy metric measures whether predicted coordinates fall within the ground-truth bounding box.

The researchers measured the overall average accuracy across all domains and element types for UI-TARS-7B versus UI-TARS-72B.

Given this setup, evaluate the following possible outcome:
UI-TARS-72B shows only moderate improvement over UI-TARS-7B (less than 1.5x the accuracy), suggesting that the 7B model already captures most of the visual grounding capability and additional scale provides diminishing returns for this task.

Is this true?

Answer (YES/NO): YES